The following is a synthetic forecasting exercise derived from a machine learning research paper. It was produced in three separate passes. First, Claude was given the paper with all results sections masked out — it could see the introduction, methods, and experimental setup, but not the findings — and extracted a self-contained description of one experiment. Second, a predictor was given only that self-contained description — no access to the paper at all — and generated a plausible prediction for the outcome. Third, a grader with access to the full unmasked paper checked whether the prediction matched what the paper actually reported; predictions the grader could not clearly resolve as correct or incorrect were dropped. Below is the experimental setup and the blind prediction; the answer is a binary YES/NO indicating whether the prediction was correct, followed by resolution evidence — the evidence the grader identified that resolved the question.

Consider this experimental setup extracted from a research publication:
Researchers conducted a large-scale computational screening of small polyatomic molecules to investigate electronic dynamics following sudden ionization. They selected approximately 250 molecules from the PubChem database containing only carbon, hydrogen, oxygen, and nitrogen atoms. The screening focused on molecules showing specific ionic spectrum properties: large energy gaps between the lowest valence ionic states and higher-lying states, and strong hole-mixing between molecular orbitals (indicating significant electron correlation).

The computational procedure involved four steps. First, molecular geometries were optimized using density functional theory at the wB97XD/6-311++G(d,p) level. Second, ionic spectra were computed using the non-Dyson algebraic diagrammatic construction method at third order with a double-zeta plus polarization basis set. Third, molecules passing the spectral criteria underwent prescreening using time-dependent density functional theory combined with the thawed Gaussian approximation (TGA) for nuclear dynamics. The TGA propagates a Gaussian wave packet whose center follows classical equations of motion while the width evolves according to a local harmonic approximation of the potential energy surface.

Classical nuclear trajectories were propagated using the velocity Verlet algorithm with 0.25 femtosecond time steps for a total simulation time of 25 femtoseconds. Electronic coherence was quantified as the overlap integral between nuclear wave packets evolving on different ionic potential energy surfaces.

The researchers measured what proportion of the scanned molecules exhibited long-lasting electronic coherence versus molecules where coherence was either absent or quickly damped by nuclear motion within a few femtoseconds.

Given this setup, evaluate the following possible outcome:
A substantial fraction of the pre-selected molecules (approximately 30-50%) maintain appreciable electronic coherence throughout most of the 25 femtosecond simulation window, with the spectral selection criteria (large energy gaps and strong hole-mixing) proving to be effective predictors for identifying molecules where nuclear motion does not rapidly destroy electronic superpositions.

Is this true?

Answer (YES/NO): NO